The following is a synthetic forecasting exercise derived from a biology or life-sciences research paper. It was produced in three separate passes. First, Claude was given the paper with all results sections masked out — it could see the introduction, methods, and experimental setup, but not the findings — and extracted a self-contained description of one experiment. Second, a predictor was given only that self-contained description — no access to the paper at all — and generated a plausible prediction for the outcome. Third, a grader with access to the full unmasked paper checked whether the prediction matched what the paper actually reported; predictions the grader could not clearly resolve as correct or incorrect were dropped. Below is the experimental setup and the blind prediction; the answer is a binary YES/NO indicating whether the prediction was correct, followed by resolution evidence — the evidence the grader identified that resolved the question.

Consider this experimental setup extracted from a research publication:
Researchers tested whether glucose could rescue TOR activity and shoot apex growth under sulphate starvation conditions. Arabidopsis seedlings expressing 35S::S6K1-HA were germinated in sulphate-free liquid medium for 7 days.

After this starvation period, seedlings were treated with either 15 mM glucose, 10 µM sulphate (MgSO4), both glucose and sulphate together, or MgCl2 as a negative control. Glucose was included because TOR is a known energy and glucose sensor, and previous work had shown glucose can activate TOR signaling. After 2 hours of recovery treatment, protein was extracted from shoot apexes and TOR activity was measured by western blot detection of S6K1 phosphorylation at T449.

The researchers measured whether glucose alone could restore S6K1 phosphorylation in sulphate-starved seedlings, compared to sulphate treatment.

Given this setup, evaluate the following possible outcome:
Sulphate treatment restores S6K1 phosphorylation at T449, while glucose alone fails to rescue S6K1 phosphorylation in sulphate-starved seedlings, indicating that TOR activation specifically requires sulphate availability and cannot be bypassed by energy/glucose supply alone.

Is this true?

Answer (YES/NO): YES